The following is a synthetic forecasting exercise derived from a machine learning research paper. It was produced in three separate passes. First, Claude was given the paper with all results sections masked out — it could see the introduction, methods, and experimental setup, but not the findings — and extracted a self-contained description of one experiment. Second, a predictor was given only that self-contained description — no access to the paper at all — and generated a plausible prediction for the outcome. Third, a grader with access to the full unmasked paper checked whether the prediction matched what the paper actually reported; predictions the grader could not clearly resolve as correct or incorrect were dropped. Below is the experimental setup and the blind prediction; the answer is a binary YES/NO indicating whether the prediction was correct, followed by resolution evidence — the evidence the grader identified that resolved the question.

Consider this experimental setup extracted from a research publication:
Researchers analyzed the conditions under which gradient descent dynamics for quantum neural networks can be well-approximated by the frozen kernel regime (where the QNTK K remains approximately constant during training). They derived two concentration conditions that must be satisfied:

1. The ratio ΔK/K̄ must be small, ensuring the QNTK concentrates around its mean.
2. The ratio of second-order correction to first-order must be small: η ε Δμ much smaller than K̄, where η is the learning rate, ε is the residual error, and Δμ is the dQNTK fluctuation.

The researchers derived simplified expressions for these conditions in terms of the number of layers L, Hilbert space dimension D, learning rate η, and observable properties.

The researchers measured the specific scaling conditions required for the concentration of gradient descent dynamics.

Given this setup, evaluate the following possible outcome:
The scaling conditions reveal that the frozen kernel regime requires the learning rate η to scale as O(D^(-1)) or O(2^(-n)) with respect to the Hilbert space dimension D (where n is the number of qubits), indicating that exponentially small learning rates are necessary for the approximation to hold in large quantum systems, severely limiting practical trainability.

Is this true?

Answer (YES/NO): NO